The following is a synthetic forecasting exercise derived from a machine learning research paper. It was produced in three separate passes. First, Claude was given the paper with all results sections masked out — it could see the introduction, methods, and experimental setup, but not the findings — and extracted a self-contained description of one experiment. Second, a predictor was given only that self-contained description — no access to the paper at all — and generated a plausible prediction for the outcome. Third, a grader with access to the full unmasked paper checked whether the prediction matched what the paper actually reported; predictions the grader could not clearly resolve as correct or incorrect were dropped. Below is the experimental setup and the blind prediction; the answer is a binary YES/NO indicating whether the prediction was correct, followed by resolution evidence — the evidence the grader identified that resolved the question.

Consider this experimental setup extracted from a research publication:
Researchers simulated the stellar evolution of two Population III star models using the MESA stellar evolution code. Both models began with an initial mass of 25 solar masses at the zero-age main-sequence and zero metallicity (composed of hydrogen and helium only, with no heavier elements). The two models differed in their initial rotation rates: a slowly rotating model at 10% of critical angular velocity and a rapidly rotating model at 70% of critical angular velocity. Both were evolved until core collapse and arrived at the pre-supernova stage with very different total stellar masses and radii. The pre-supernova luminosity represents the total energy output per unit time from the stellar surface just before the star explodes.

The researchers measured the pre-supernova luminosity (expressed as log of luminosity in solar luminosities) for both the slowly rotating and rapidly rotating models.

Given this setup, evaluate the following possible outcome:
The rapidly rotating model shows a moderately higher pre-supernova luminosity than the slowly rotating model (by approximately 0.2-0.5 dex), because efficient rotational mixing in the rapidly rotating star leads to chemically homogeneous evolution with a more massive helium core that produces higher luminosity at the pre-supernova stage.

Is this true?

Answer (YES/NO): NO